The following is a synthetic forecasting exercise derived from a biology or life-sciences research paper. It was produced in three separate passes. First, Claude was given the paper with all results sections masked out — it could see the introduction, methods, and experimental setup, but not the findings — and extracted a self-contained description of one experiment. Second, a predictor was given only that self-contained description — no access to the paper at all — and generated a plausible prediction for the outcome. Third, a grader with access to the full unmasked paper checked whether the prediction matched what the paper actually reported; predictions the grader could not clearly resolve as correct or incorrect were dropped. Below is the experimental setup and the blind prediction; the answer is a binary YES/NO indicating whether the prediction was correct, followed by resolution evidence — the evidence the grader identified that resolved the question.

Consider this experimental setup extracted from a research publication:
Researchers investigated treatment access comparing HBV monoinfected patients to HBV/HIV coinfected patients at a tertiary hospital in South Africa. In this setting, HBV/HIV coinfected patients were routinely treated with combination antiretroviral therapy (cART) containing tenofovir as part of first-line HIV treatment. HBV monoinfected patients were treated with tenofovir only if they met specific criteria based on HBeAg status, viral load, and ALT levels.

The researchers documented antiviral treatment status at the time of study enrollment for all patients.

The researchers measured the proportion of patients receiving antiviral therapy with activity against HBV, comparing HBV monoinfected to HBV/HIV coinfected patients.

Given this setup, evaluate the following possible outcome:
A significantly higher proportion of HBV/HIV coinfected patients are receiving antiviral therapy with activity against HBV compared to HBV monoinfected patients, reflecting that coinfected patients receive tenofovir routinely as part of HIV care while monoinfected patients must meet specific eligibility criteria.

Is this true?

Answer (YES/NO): YES